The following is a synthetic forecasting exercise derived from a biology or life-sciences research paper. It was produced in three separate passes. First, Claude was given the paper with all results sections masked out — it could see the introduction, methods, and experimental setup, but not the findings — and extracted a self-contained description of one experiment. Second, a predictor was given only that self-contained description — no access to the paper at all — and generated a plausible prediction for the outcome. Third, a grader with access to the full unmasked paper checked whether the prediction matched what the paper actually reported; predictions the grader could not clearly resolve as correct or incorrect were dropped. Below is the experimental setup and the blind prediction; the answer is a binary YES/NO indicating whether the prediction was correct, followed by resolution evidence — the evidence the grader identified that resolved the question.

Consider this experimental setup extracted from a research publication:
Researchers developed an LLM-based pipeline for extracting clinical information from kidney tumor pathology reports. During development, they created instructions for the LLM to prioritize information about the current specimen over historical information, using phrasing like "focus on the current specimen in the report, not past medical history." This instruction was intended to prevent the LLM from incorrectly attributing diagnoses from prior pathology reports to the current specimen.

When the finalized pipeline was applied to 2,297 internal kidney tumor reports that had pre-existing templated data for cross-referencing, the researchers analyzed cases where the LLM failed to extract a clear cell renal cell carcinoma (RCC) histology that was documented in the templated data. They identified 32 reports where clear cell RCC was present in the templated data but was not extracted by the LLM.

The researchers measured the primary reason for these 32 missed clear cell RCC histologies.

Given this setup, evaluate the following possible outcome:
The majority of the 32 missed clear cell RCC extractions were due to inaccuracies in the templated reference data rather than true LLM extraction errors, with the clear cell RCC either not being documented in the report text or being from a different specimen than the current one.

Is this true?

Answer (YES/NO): NO